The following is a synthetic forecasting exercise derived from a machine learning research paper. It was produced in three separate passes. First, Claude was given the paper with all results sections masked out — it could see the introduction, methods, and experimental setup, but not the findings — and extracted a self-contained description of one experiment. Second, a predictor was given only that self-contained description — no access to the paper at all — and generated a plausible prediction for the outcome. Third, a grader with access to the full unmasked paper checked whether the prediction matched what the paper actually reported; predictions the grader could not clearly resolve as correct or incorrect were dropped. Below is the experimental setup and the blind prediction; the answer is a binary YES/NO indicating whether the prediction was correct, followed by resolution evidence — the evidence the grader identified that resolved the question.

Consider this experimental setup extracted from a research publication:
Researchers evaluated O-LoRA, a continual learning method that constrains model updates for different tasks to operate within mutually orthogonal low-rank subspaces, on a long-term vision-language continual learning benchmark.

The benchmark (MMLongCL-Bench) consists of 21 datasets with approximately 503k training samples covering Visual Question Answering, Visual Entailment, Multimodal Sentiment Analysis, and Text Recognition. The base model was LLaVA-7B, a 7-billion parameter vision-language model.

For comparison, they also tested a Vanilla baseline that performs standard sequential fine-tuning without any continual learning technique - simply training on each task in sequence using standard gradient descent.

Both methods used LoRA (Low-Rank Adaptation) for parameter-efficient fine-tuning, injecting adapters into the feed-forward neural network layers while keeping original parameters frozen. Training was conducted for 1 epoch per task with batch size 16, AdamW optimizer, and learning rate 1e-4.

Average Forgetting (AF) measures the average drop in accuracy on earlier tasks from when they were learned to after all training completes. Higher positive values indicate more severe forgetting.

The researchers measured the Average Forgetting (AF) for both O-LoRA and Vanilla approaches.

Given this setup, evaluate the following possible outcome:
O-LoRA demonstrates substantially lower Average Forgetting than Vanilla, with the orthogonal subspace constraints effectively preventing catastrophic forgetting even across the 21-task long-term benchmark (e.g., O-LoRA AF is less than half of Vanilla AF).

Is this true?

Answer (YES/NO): NO